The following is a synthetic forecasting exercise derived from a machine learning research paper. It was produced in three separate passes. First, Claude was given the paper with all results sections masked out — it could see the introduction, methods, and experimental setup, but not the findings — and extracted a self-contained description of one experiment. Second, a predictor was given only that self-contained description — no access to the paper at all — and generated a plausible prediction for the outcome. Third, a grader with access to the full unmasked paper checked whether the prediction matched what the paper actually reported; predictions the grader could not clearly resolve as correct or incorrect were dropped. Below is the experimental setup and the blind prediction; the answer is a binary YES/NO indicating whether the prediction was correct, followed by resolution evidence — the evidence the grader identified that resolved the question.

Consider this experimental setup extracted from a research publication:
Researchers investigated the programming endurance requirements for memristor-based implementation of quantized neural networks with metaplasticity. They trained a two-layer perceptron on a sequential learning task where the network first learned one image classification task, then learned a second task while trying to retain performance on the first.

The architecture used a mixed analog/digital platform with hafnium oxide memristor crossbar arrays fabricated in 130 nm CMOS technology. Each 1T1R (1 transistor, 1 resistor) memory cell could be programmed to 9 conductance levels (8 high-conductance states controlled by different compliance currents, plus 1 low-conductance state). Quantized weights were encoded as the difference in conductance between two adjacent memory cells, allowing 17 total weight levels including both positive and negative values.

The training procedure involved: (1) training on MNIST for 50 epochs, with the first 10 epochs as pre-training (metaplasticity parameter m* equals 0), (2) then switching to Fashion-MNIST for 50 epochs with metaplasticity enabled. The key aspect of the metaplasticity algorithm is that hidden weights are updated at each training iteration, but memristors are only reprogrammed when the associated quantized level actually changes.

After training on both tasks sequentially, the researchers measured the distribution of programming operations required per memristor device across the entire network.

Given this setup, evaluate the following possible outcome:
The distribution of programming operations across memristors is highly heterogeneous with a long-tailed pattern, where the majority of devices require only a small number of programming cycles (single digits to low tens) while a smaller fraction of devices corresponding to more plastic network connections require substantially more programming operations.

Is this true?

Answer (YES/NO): YES